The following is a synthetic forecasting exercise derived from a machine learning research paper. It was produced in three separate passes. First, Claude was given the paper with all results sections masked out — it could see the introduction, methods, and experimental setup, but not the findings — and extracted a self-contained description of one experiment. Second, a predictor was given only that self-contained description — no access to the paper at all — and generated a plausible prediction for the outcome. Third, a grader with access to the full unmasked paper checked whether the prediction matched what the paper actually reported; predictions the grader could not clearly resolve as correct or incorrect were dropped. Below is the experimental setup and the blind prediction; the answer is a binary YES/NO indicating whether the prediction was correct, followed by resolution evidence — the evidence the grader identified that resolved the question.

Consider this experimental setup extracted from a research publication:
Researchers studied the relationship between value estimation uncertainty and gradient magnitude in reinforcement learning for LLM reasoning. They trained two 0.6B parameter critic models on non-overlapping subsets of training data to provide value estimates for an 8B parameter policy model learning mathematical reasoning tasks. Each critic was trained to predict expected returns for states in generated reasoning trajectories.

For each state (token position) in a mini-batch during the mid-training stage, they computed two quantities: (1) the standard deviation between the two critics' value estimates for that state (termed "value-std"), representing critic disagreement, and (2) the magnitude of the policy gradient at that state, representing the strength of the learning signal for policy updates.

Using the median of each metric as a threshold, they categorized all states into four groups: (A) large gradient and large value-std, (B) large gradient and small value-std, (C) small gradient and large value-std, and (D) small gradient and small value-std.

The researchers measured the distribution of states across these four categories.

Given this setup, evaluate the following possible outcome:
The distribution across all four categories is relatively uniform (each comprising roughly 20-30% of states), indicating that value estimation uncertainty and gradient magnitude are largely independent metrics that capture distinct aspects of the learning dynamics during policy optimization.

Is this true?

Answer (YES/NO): NO